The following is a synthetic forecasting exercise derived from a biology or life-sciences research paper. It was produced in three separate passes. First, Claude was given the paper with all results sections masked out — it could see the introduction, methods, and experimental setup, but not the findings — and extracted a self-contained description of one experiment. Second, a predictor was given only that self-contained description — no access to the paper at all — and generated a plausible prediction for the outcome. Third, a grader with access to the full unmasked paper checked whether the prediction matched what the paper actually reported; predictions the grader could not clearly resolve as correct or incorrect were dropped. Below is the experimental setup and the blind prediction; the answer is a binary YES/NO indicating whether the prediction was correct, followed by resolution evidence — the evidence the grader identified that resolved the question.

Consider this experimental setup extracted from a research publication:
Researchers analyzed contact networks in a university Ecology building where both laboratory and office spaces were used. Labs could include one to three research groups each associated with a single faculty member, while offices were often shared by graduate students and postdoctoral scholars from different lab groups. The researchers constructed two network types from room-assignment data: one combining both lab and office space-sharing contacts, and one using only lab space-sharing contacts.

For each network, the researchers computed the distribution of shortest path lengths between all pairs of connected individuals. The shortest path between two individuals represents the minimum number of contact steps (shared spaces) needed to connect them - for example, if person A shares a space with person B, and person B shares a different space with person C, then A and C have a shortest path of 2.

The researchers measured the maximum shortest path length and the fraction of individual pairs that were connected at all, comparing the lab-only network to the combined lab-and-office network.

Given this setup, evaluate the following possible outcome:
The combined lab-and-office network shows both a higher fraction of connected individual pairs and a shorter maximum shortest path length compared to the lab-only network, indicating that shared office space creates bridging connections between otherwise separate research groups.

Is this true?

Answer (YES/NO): NO